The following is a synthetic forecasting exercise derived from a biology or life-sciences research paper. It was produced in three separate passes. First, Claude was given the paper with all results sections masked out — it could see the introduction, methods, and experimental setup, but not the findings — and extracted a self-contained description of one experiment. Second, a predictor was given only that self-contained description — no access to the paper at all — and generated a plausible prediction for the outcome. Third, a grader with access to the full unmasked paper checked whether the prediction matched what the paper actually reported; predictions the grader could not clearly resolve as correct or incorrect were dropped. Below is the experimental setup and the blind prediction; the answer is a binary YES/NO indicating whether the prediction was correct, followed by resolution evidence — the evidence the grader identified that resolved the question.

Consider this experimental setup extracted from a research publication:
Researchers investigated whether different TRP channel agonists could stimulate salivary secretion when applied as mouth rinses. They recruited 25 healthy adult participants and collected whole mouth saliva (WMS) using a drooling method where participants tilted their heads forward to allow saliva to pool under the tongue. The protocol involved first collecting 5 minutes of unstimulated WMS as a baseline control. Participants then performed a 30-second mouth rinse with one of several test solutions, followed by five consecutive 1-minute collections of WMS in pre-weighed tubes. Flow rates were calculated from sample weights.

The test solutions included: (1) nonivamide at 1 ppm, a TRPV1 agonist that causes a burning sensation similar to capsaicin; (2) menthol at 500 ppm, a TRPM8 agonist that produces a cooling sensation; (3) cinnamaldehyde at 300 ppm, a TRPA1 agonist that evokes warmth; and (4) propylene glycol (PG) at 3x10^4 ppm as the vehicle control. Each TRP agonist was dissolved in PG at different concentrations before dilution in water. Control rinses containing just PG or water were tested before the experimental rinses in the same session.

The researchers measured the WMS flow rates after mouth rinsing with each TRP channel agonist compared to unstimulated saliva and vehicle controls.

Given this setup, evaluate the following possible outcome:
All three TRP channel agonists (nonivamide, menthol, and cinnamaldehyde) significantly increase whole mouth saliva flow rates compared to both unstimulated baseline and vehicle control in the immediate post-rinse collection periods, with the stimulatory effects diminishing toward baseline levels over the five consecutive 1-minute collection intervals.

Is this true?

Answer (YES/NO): NO